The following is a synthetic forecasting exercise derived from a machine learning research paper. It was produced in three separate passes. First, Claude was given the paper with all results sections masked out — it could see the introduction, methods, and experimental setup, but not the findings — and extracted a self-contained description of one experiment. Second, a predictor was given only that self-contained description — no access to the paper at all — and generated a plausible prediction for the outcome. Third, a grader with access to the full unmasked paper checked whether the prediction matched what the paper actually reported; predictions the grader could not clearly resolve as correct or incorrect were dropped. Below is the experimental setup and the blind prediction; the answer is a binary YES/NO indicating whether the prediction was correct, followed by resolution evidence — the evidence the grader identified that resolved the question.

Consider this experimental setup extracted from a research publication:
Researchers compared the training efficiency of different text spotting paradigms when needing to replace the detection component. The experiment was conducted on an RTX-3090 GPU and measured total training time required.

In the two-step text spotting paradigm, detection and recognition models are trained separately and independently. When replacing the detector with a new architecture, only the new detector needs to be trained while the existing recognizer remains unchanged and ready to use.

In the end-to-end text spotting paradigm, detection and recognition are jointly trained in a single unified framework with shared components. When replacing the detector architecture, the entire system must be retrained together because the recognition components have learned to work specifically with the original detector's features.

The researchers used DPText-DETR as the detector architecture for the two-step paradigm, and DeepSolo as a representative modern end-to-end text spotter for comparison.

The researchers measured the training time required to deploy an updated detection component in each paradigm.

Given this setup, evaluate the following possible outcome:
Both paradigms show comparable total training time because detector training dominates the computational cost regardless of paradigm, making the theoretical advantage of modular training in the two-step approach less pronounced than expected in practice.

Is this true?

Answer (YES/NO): NO